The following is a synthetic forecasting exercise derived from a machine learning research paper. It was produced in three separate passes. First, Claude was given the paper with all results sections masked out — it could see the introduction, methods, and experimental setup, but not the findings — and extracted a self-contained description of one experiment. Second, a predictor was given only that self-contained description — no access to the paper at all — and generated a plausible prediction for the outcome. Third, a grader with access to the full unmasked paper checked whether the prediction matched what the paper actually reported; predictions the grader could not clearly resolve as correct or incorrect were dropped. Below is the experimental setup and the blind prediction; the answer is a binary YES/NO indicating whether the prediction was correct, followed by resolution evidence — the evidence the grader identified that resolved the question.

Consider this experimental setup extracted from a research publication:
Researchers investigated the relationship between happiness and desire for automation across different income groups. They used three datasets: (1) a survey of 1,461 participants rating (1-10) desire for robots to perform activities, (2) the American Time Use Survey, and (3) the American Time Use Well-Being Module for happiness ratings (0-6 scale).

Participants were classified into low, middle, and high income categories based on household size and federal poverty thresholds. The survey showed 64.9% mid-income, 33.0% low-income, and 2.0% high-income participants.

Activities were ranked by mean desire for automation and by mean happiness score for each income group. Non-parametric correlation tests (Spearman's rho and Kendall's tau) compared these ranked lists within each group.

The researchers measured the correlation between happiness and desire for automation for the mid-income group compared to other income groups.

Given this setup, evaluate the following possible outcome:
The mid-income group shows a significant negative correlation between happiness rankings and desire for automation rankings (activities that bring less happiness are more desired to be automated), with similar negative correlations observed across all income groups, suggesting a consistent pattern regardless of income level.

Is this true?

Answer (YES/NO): NO